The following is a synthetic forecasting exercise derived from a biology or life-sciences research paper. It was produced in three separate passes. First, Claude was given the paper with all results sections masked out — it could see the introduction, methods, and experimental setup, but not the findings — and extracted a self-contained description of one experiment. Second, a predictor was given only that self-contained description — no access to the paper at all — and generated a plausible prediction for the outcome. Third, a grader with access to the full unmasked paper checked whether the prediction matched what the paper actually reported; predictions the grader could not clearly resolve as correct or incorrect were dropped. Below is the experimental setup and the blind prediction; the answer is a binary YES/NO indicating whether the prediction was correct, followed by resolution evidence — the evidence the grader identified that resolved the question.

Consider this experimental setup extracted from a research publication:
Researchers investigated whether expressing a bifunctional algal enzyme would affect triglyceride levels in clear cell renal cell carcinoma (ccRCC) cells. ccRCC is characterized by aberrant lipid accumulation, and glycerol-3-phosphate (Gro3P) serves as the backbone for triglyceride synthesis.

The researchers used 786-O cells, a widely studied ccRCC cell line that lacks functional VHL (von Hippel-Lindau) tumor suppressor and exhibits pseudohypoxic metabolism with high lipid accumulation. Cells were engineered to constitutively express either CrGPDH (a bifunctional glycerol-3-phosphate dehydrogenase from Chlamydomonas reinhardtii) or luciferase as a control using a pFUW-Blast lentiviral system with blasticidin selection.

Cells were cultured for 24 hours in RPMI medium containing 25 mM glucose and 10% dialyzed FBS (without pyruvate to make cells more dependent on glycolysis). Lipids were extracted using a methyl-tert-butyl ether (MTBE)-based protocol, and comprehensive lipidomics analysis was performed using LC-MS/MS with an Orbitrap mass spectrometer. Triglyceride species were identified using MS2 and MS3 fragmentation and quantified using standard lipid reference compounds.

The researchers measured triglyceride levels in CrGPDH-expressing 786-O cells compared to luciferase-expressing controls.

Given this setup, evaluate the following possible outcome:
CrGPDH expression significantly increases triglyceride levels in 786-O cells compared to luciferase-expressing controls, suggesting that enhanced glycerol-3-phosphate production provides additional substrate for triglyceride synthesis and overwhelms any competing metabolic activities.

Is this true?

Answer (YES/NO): NO